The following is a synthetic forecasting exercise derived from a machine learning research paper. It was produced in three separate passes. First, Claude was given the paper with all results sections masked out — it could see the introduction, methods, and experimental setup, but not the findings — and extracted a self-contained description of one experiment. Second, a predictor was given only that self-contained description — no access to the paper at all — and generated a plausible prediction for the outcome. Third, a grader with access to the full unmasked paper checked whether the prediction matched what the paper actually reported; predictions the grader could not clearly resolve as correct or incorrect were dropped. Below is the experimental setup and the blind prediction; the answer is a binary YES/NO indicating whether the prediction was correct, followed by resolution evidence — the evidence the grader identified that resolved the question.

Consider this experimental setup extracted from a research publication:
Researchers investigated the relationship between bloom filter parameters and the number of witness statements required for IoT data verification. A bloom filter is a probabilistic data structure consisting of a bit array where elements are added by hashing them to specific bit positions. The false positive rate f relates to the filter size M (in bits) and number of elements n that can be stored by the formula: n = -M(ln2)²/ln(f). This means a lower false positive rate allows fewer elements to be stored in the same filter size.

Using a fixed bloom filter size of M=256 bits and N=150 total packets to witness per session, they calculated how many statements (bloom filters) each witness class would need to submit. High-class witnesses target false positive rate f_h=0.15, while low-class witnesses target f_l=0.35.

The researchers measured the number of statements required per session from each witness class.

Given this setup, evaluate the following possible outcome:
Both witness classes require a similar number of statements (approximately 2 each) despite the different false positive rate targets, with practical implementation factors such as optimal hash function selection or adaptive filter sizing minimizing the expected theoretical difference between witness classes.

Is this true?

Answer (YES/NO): NO